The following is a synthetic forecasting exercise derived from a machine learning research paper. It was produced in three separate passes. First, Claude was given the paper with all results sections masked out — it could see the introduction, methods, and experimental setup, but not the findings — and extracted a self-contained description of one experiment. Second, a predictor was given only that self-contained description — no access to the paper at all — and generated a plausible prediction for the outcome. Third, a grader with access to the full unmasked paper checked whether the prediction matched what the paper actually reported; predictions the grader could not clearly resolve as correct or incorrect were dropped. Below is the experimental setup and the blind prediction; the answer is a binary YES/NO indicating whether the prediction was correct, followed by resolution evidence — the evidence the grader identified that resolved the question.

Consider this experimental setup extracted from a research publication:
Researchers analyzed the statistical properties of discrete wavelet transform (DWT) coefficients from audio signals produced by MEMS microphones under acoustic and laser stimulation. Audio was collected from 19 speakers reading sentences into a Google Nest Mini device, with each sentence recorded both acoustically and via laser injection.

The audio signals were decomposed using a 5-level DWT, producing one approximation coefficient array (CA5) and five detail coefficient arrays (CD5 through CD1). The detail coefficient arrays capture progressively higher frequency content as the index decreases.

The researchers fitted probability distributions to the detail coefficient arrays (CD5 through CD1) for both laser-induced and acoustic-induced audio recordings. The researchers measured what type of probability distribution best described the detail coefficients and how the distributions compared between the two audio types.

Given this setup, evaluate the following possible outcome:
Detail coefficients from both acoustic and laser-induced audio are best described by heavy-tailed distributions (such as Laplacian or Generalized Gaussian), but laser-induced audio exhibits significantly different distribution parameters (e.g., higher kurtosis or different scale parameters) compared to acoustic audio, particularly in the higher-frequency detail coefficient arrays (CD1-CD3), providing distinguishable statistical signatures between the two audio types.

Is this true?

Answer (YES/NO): NO